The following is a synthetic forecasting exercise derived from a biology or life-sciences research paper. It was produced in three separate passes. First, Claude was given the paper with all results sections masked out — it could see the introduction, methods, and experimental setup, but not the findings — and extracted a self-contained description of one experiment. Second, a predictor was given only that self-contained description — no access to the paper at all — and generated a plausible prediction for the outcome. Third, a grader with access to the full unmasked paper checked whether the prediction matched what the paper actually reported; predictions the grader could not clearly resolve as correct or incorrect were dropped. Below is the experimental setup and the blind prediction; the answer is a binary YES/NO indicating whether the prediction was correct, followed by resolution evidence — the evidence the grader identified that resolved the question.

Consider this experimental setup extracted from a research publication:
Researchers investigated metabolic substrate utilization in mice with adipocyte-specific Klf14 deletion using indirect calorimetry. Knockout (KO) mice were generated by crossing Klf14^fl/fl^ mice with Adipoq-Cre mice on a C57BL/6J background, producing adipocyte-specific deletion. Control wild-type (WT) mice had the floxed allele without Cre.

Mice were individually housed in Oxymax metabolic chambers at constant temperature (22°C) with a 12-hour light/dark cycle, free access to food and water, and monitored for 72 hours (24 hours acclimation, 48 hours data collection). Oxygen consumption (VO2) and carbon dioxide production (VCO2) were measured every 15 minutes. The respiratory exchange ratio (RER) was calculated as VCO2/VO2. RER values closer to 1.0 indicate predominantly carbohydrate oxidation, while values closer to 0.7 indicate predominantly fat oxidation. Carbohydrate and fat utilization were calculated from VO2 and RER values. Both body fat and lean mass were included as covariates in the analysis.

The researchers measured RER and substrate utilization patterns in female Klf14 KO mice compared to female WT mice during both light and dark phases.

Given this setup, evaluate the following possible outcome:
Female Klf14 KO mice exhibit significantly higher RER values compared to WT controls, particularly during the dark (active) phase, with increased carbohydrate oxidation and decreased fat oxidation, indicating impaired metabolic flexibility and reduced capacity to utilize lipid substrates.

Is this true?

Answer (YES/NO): YES